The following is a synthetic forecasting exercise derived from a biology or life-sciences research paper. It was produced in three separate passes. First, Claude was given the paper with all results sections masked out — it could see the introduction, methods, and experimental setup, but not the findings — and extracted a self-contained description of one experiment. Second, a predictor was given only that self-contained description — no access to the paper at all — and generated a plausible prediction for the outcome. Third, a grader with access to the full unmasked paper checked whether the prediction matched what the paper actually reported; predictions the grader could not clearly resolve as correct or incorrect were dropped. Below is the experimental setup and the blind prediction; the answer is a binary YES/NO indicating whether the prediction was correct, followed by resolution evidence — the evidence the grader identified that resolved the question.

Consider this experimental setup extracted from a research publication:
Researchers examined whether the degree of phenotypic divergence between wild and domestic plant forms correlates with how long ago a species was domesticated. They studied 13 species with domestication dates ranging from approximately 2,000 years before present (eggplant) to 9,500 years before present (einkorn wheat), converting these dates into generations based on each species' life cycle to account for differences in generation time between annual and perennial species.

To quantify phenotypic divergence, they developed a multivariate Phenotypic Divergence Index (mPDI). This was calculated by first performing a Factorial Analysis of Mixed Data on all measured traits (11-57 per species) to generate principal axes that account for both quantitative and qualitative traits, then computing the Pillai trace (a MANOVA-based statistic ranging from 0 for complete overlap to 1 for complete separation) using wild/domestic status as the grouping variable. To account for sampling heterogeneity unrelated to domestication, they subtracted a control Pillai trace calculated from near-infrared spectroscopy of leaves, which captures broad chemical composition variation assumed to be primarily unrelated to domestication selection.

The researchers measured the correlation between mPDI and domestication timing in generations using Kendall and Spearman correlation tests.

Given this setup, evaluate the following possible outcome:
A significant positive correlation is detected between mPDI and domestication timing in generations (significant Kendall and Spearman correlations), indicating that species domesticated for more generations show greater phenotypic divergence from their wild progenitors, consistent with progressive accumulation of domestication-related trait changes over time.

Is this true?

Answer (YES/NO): NO